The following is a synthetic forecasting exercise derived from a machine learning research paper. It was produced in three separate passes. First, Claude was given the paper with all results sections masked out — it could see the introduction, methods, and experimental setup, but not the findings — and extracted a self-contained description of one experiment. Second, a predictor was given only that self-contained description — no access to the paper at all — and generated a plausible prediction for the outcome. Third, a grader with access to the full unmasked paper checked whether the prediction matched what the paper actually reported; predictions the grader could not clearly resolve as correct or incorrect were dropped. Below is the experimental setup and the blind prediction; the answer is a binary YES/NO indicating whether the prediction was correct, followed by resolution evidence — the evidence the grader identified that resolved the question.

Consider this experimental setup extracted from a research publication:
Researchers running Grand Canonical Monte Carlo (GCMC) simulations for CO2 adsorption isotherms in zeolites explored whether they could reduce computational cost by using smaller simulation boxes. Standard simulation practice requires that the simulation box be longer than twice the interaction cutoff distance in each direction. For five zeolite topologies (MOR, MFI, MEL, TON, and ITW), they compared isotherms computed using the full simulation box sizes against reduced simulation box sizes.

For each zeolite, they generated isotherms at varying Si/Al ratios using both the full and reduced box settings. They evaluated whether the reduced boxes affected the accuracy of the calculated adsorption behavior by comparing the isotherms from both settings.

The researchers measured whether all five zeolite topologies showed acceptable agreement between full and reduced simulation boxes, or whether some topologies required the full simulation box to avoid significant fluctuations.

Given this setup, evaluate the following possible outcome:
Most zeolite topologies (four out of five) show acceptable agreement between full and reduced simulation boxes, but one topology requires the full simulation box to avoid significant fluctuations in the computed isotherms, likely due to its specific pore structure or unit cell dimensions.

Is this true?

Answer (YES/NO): NO